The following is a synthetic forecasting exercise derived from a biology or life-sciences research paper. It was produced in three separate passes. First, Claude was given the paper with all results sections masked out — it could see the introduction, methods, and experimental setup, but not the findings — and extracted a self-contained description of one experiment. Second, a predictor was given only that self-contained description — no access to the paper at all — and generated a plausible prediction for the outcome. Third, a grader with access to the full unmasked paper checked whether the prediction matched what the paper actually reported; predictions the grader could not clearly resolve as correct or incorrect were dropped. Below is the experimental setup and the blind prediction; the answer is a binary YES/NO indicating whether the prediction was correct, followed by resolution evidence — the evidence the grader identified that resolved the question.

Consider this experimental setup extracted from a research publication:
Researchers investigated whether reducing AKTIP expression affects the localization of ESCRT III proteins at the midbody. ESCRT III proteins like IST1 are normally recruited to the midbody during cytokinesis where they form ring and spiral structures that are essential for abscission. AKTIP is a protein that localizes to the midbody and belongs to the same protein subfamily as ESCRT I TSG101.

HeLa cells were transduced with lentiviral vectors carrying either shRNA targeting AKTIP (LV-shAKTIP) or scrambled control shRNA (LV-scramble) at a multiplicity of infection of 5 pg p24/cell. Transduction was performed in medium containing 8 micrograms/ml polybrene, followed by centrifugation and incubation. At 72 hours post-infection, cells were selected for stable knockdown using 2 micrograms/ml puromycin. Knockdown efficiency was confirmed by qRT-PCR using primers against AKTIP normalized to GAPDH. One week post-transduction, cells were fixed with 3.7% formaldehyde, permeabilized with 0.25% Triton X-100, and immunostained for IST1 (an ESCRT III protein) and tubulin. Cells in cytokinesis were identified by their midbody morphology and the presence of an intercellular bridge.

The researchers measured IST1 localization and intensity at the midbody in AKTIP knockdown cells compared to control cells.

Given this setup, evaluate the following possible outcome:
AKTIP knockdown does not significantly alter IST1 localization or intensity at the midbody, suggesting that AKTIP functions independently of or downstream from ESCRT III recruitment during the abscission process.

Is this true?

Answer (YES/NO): NO